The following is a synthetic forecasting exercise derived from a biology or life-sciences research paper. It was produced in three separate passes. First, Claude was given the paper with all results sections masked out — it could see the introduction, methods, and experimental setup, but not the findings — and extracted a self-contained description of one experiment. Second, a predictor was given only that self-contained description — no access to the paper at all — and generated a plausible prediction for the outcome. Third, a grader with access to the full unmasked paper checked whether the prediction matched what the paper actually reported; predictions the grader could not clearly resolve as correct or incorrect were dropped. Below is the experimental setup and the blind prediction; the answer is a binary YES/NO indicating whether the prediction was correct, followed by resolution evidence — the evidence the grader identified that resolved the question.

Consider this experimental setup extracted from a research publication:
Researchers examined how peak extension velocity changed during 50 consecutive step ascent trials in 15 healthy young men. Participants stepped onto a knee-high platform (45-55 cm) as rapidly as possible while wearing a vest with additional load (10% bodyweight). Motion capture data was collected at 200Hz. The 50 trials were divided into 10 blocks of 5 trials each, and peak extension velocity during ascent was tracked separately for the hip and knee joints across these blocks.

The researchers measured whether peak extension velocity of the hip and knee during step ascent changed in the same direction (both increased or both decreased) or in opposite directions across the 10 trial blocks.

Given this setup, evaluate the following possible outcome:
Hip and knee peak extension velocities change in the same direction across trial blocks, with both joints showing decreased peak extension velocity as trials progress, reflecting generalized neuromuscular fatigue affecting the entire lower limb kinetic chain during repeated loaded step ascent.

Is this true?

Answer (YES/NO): NO